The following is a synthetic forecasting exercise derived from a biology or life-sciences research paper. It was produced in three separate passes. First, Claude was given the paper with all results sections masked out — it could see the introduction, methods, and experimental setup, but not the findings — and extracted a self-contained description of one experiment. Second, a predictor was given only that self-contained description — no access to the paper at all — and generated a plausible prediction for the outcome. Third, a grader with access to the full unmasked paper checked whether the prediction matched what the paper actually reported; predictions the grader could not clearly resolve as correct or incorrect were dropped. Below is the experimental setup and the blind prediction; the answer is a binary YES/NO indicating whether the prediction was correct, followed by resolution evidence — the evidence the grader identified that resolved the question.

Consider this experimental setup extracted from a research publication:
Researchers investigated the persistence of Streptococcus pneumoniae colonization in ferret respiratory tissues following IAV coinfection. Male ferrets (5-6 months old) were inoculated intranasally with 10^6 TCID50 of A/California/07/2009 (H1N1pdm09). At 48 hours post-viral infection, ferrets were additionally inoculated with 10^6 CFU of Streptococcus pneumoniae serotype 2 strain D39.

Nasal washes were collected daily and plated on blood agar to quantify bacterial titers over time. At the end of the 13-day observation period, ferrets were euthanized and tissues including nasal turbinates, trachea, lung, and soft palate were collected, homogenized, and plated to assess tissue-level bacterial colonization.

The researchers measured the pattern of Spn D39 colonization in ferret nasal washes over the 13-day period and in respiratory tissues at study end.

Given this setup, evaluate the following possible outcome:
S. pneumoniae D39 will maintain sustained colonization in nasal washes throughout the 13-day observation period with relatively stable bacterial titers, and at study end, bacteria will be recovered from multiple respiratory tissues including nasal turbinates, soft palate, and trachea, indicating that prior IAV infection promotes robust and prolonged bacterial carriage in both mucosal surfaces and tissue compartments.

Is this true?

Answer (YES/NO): NO